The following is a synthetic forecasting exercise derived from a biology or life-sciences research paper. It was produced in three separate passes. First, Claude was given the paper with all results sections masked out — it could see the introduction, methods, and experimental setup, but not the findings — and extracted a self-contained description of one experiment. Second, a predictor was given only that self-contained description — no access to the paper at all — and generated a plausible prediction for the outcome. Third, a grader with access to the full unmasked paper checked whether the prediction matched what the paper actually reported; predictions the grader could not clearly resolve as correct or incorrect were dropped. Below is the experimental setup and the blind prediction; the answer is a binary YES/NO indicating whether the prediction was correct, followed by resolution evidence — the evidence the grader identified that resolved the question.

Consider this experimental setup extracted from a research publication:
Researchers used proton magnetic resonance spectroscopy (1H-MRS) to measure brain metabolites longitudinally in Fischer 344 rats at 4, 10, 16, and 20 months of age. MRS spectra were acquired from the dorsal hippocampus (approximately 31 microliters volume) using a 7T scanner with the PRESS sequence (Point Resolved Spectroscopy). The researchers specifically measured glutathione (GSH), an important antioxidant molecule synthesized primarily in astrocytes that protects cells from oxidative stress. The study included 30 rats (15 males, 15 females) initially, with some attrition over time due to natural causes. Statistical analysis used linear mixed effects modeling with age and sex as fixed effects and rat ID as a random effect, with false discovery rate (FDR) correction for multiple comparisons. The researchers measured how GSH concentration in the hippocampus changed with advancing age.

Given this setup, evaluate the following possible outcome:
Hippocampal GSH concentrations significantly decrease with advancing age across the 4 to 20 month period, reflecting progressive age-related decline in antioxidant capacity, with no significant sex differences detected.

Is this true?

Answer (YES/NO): YES